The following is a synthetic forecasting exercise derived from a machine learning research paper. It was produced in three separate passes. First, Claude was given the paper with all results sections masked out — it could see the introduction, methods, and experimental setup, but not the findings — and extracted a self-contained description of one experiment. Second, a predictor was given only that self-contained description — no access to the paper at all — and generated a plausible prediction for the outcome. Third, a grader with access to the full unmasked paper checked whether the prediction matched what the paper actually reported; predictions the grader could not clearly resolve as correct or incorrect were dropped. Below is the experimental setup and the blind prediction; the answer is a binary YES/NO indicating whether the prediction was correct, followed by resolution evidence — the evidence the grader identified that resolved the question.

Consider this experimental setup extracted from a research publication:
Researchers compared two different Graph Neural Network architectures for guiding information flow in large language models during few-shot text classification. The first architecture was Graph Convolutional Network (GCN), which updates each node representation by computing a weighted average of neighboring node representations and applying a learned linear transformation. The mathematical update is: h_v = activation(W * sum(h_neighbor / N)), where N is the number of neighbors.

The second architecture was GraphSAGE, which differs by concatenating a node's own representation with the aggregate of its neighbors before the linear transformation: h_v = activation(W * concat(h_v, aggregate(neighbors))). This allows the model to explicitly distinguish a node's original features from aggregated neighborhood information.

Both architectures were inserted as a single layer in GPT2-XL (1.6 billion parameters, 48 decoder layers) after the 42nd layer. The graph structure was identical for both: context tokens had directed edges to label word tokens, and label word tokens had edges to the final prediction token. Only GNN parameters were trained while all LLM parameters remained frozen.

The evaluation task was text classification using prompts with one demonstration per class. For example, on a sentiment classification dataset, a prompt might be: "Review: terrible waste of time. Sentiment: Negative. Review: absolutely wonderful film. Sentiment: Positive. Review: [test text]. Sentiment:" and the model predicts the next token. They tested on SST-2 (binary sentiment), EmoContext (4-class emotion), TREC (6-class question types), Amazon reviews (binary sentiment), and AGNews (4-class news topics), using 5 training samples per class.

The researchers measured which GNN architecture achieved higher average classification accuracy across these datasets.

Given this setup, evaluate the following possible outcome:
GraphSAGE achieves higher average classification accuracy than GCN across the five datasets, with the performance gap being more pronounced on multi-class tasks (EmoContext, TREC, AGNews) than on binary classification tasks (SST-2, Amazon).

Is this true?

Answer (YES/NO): NO